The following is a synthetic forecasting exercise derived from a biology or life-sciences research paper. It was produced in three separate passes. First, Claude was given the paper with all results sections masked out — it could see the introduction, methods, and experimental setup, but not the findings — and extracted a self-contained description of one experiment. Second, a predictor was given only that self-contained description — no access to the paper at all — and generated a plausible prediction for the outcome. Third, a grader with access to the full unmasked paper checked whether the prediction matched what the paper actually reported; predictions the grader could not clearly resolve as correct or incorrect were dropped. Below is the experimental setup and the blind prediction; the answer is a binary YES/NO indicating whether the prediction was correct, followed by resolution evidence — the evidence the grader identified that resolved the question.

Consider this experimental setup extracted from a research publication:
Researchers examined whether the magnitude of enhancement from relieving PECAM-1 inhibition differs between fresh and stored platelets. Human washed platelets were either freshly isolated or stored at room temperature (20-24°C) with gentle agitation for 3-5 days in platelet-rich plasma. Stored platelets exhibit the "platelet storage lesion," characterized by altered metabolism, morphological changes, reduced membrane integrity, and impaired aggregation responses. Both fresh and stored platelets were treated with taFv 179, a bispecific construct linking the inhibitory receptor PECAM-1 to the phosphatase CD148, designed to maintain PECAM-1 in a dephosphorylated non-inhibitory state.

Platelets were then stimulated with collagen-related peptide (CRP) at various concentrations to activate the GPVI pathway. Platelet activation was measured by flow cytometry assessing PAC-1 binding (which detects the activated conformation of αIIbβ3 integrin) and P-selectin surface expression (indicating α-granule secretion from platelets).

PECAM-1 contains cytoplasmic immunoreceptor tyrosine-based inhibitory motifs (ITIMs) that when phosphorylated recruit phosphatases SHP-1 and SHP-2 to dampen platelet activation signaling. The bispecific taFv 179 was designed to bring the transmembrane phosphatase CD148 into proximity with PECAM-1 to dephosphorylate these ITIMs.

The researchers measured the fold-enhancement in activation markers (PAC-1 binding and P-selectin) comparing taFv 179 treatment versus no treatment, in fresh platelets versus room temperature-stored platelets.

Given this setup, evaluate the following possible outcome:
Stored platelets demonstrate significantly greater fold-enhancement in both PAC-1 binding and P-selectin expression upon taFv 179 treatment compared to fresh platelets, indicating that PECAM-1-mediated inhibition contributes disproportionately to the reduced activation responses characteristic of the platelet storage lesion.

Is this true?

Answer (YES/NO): NO